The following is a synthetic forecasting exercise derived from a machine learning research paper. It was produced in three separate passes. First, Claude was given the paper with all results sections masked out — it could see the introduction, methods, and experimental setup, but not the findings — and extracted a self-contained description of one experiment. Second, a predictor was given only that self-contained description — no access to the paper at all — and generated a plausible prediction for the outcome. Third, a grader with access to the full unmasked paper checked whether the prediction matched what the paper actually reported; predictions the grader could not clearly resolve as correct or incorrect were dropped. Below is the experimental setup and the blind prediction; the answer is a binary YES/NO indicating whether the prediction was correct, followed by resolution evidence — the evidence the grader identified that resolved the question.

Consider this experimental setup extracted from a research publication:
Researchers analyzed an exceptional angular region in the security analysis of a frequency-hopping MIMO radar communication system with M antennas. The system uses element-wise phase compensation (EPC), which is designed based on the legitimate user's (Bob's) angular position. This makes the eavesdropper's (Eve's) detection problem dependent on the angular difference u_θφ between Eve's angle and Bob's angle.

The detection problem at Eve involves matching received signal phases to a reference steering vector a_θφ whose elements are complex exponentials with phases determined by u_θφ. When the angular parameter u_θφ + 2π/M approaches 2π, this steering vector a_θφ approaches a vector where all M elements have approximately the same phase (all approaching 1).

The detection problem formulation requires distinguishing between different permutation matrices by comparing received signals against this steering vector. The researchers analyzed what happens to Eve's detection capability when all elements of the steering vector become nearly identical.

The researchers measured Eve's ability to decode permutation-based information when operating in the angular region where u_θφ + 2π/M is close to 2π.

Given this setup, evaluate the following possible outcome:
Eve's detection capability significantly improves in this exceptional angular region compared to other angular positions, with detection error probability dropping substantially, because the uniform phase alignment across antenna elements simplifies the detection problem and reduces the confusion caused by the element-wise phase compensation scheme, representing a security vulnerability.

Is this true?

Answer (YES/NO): NO